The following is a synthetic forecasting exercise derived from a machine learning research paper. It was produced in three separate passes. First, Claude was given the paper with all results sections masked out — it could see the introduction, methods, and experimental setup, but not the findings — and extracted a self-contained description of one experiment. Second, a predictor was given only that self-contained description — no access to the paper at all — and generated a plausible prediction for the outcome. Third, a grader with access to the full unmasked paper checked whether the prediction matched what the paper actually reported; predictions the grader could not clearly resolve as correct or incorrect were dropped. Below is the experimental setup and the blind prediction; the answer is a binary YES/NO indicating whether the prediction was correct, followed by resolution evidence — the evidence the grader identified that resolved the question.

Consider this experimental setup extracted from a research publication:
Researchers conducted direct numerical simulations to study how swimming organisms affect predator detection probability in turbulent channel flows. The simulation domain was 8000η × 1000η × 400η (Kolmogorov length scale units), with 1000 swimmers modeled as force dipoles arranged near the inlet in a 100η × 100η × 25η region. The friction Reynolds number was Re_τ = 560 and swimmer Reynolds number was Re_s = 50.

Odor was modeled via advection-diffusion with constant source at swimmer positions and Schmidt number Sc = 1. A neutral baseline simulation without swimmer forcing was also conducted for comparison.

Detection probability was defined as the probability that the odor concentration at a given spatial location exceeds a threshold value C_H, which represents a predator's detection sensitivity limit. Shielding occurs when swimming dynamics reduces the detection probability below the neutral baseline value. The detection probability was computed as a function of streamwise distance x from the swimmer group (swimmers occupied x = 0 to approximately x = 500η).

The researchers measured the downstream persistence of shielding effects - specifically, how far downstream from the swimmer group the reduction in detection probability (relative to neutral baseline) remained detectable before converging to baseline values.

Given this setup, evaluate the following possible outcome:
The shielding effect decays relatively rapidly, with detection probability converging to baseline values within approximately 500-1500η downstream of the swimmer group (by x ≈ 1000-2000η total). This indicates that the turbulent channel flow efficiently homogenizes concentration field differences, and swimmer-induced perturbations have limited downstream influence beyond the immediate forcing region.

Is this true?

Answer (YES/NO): NO